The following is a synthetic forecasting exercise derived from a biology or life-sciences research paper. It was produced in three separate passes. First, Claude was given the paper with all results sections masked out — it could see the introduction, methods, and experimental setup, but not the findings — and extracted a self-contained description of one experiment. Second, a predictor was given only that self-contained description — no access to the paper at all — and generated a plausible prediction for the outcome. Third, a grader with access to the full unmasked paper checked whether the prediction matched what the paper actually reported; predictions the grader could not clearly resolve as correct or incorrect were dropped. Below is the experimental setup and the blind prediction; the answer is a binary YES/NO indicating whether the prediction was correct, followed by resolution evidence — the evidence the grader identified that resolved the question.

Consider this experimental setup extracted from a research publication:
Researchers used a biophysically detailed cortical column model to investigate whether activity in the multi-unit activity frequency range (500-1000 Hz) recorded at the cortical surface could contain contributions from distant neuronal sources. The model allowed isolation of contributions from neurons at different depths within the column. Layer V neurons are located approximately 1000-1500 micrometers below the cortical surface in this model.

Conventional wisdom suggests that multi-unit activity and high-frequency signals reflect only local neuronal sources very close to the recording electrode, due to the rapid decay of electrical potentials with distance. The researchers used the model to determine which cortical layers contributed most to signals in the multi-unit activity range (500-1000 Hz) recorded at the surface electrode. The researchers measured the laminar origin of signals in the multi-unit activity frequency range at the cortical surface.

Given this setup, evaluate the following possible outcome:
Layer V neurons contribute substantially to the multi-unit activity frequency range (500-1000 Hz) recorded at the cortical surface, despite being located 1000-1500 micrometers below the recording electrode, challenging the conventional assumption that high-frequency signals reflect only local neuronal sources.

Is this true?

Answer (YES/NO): YES